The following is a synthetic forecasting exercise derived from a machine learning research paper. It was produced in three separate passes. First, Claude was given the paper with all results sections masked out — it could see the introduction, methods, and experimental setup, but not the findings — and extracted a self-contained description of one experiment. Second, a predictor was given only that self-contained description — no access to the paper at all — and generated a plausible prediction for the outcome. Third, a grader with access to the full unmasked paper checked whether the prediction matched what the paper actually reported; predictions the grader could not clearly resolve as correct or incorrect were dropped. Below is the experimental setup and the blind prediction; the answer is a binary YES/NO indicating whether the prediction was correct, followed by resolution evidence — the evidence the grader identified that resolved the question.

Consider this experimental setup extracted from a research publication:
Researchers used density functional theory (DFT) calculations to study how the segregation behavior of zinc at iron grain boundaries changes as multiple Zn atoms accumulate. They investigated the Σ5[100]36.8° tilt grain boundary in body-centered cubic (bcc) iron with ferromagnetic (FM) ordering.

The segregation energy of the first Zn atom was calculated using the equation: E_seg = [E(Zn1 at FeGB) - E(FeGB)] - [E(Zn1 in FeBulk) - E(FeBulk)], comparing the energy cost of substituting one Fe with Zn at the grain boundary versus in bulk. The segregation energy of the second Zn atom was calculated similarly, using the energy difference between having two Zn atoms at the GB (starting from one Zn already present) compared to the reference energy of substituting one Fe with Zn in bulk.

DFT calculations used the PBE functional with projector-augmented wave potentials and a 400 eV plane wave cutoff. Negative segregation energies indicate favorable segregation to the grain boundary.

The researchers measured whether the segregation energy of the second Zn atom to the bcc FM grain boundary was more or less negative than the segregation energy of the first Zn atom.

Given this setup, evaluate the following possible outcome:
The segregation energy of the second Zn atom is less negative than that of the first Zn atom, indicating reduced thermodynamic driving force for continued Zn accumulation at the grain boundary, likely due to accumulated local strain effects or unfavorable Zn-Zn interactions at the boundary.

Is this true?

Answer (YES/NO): NO